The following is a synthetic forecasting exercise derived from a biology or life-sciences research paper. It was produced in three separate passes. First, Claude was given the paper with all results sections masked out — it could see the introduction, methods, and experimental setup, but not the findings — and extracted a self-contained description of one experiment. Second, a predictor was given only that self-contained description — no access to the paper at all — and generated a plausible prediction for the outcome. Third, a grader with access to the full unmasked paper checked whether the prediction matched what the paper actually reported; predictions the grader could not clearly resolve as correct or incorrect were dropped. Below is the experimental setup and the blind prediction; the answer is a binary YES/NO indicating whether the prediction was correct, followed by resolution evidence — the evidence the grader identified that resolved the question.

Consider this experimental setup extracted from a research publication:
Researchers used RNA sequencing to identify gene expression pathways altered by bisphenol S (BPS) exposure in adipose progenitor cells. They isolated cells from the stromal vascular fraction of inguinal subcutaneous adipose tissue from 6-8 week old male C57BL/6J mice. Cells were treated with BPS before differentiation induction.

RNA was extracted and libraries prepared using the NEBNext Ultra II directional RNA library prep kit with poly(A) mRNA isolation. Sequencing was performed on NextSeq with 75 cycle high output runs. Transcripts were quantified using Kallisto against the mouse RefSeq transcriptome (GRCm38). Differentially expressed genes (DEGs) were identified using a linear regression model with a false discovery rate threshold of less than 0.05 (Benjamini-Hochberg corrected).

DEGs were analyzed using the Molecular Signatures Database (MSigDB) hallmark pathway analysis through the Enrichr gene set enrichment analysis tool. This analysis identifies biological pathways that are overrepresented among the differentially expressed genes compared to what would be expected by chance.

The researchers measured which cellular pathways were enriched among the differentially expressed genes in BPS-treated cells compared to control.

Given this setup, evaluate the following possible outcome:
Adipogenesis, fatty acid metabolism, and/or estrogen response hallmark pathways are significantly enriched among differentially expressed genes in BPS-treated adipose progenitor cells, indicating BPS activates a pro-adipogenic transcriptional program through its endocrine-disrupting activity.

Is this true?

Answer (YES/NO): NO